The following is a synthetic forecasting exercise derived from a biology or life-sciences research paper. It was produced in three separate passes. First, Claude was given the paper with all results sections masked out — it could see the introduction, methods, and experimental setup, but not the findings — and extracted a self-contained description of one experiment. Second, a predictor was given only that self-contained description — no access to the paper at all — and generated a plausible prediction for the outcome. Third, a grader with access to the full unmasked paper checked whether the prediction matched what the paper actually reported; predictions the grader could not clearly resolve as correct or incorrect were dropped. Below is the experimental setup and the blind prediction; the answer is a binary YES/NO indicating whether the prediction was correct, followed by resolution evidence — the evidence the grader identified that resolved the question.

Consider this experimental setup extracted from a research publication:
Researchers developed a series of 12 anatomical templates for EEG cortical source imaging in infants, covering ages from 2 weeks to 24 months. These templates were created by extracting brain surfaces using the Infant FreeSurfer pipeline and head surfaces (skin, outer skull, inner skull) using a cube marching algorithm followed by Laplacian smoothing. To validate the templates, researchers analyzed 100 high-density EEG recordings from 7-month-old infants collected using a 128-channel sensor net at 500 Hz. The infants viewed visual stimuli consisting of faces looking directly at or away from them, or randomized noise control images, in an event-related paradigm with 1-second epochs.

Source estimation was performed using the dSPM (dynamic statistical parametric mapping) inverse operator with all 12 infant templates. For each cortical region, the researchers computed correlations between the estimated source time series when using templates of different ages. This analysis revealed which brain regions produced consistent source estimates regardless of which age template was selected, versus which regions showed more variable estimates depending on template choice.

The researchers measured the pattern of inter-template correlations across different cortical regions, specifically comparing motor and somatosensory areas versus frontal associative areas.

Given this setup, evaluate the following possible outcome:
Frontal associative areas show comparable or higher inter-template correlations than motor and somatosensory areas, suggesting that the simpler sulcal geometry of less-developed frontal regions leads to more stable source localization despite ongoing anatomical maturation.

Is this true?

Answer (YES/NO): YES